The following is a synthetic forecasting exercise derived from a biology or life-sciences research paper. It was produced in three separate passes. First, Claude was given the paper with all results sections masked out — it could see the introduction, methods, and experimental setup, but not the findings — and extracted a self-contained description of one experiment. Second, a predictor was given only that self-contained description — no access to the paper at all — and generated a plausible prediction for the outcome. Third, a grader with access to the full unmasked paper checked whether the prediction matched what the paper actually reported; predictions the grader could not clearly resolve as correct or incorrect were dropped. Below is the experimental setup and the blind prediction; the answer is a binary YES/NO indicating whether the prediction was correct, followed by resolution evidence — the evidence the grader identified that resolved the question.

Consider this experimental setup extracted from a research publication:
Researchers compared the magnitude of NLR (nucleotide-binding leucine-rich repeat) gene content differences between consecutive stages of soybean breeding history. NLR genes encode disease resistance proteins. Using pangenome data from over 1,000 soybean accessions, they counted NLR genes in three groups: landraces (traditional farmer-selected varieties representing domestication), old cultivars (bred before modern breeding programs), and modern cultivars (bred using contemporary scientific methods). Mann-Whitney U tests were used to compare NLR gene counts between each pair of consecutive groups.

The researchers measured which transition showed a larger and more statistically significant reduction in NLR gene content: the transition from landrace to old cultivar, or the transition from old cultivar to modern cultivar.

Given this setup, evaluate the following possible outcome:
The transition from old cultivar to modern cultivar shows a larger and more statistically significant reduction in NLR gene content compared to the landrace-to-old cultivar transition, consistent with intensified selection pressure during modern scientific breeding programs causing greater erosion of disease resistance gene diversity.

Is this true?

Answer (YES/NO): YES